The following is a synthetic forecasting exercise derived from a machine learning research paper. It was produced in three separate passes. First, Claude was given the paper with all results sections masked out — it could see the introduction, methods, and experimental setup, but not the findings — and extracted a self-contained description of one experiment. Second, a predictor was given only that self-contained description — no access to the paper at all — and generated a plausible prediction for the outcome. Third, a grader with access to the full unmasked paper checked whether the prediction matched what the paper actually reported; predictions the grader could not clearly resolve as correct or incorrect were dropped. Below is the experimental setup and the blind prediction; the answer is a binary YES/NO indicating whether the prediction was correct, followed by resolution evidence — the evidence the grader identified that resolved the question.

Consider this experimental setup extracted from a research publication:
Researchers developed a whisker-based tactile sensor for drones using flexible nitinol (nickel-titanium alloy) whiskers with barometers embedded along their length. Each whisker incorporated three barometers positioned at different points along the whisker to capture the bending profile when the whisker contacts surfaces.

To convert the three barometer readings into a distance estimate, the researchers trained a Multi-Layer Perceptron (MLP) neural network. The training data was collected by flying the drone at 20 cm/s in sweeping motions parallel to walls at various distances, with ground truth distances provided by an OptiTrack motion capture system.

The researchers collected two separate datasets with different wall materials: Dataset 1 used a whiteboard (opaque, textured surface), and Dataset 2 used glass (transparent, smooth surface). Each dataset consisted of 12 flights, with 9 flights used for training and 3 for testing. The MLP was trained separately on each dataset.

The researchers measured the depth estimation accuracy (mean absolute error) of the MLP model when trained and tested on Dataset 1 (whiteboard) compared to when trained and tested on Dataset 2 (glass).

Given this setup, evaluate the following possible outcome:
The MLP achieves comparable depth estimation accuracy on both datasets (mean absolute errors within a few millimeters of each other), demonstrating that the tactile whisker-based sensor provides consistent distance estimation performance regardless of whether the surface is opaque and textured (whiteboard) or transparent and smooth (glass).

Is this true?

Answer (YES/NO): NO